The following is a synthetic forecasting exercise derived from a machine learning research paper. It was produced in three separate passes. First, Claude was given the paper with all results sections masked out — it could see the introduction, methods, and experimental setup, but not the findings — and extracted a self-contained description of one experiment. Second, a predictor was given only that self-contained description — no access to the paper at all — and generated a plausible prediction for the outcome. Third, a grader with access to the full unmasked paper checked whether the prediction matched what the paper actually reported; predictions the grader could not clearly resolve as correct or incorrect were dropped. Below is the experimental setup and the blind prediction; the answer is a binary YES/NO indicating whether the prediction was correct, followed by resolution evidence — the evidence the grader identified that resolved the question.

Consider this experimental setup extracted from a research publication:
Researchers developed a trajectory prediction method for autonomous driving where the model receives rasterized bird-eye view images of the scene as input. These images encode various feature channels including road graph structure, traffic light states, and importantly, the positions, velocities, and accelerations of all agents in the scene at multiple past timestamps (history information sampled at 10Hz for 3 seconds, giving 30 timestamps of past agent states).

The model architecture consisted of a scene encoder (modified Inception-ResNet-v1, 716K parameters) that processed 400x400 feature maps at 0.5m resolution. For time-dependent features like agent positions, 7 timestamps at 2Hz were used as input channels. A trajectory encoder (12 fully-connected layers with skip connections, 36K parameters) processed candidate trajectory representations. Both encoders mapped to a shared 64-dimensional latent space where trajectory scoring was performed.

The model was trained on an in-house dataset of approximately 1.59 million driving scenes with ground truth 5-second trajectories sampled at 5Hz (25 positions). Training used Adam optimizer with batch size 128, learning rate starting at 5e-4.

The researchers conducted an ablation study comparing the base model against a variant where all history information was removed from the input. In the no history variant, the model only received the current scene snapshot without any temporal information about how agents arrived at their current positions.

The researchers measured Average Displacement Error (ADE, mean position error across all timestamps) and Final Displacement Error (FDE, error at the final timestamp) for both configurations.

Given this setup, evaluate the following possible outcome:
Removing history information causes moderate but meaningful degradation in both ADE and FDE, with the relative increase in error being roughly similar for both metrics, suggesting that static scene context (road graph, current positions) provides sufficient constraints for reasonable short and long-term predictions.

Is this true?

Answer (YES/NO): NO